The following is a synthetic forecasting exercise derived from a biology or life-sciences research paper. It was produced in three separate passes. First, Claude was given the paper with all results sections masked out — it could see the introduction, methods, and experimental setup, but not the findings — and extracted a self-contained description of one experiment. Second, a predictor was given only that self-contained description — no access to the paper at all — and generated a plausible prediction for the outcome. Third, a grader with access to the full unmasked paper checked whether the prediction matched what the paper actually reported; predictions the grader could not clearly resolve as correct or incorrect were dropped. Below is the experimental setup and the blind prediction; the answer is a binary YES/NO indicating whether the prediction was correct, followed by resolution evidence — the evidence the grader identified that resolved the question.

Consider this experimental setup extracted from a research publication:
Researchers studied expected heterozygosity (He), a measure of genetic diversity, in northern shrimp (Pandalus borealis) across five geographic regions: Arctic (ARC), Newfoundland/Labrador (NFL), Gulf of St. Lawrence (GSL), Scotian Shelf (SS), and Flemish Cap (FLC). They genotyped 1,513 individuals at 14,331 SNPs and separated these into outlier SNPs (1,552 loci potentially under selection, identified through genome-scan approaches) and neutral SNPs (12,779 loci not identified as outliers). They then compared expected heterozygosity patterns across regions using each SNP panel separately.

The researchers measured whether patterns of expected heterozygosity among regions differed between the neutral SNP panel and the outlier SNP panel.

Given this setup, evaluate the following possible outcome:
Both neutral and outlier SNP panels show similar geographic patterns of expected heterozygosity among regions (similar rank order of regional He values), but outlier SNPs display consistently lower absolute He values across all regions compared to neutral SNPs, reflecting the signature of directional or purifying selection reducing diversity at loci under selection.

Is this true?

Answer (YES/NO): NO